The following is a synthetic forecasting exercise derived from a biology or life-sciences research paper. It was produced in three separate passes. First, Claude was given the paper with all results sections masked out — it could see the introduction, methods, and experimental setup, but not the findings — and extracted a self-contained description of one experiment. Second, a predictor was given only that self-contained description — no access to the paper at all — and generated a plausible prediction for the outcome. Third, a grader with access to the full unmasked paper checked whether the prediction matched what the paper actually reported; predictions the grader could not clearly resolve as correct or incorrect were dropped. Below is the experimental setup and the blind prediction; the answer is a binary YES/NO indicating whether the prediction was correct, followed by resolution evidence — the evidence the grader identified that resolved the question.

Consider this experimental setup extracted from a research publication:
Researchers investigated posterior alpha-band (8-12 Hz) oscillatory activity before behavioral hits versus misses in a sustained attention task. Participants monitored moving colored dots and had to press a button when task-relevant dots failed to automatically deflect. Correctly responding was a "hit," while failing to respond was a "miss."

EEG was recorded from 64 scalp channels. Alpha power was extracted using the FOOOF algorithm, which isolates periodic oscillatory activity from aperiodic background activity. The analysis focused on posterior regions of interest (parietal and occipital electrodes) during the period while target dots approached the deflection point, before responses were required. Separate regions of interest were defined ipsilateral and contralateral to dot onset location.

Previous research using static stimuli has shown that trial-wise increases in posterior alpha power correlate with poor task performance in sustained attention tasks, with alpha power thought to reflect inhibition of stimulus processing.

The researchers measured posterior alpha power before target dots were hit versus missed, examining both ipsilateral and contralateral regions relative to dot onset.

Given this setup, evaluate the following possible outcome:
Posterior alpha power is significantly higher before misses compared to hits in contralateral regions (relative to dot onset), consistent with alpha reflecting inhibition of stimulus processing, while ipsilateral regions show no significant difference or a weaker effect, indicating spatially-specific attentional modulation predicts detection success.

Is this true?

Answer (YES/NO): NO